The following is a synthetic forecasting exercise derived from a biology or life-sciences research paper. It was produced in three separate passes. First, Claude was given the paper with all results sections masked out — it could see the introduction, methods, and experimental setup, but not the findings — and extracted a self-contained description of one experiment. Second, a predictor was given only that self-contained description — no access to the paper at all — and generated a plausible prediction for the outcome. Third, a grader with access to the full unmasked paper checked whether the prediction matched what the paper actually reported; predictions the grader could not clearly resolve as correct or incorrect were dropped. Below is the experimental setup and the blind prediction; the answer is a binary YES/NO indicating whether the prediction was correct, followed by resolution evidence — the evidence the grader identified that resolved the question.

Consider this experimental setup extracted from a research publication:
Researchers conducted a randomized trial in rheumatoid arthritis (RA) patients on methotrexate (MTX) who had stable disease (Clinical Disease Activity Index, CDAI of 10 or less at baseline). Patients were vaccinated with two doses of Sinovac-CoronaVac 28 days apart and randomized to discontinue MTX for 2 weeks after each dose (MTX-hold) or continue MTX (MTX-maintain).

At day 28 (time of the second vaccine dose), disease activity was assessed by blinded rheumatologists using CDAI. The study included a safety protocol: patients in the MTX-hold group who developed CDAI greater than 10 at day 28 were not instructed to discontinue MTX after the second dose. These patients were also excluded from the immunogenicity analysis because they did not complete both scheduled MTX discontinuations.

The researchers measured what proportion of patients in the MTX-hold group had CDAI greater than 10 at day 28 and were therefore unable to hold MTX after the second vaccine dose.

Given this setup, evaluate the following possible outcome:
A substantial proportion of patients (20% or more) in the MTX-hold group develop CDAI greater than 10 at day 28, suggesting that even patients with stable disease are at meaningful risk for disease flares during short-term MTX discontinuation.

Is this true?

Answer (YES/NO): YES